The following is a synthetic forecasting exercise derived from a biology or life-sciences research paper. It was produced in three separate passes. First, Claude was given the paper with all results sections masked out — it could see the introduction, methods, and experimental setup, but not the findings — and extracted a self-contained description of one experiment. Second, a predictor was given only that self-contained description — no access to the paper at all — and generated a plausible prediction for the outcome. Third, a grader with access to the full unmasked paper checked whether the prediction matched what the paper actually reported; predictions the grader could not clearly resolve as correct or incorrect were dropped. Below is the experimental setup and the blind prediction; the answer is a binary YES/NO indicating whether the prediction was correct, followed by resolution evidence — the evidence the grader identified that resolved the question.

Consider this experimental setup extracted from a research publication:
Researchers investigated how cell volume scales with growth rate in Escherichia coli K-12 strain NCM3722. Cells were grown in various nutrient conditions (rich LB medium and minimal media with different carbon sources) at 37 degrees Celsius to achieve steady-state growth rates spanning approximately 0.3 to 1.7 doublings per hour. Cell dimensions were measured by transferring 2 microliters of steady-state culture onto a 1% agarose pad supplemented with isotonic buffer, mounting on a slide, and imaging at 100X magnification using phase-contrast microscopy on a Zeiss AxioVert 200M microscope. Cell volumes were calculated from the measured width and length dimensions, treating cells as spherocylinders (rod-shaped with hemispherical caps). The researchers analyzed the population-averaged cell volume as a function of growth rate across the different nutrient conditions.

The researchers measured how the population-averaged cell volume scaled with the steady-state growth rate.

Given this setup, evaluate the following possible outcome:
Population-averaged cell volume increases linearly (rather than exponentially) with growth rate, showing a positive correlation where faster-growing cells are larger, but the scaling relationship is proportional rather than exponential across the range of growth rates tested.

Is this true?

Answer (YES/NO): NO